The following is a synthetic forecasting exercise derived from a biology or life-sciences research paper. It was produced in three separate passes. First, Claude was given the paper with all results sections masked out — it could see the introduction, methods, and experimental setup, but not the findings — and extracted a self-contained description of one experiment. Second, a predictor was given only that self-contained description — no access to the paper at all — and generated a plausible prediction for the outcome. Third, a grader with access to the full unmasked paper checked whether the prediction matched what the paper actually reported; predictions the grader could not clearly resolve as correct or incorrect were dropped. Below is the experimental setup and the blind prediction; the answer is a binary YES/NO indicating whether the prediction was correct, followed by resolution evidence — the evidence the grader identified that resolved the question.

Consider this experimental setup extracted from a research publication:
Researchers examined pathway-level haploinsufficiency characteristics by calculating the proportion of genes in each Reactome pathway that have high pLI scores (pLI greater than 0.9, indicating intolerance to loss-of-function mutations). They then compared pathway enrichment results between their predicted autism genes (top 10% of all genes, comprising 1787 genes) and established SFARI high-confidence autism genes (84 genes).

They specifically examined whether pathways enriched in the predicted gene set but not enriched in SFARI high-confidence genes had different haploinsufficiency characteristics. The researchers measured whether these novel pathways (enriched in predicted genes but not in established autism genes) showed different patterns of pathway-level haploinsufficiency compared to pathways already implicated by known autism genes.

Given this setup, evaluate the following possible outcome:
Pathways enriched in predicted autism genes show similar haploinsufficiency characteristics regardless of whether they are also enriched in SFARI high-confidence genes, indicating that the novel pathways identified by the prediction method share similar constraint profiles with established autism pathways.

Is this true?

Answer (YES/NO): NO